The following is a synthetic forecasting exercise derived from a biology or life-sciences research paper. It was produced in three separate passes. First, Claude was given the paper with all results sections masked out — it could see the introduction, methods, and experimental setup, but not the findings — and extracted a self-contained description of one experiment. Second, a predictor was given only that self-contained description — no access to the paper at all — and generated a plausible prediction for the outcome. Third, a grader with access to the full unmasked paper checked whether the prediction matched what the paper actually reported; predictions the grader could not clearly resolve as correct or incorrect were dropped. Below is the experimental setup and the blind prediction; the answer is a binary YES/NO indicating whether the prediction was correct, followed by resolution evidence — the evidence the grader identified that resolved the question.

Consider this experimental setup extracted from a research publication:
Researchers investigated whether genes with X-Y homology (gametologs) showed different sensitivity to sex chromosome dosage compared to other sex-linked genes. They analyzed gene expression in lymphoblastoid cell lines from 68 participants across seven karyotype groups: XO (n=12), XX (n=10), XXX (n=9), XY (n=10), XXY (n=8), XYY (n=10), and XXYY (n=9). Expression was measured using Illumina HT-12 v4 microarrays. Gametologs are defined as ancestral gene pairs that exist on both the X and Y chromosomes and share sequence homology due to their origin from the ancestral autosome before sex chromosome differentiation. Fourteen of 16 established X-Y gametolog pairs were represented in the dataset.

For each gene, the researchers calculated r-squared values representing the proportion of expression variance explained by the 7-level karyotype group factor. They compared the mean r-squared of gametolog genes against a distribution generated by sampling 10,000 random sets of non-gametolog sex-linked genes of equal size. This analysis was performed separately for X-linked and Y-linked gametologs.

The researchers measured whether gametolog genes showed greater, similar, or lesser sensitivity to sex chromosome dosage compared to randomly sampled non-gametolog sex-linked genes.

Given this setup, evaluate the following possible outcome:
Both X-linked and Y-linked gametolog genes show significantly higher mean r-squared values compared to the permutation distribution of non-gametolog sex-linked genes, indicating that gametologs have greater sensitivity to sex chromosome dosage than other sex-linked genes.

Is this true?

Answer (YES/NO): YES